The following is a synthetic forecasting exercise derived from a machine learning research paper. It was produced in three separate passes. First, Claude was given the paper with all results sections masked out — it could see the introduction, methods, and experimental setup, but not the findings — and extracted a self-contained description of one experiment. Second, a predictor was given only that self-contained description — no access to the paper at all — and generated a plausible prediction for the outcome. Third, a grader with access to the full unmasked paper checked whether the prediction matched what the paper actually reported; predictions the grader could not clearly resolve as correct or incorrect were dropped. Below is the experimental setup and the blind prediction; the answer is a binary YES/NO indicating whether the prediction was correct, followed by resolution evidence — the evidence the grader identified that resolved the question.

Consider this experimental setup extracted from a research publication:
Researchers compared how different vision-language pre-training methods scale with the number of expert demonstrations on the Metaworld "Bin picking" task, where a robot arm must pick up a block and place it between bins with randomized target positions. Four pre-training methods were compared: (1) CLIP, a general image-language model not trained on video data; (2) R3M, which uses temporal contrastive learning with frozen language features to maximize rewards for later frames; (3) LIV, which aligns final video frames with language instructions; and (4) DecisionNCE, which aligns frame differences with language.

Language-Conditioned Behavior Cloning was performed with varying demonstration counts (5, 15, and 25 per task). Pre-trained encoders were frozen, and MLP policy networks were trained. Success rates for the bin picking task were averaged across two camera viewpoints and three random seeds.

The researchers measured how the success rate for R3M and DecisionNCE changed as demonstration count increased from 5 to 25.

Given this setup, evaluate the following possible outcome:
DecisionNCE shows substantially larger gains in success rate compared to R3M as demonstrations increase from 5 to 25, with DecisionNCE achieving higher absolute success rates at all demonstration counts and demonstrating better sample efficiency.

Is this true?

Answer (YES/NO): NO